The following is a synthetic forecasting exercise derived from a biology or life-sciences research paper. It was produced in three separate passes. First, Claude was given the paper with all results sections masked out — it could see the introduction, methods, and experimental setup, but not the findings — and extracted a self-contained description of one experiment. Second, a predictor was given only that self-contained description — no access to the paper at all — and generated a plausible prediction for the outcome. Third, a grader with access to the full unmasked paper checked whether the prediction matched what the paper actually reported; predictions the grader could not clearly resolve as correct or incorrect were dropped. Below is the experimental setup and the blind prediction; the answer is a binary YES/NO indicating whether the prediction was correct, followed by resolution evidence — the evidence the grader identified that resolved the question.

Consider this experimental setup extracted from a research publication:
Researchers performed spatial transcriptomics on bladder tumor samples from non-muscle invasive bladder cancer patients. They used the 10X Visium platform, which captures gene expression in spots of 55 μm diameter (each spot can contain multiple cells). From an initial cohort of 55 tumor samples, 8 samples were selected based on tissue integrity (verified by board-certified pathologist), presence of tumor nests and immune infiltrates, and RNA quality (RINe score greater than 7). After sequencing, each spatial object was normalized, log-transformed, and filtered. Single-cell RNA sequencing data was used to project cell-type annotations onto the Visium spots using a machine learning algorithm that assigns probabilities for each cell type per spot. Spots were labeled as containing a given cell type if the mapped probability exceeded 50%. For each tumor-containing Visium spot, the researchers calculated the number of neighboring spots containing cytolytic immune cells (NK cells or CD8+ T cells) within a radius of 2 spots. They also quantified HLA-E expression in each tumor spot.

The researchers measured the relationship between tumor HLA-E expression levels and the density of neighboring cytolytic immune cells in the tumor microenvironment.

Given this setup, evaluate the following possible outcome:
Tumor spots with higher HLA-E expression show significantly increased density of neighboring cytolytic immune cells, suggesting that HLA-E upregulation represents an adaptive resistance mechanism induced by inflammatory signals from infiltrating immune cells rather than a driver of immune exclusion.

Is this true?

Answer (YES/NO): YES